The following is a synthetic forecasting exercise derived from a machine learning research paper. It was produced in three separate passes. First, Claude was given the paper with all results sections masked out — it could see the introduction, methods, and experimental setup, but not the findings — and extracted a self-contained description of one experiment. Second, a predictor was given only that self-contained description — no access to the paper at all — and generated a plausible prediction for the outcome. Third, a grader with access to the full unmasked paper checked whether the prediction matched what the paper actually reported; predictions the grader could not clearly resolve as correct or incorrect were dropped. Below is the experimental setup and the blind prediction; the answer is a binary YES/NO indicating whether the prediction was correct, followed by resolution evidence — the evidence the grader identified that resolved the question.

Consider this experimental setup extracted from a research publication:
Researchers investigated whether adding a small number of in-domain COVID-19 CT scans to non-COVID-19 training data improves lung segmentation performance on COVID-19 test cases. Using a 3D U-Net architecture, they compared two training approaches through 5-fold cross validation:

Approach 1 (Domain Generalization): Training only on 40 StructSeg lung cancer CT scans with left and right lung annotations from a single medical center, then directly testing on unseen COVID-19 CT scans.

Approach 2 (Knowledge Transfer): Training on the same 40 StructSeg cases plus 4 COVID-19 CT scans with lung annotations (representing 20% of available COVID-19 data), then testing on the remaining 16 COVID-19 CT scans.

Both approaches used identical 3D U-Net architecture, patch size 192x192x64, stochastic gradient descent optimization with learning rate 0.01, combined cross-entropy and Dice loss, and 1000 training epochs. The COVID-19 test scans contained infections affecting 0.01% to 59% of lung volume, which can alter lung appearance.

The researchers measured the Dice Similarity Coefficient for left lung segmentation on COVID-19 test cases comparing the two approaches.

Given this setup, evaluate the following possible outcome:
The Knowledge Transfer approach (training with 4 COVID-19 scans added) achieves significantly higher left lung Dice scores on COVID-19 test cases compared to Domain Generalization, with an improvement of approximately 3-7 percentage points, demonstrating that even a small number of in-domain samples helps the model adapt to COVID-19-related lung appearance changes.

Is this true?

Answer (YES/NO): YES